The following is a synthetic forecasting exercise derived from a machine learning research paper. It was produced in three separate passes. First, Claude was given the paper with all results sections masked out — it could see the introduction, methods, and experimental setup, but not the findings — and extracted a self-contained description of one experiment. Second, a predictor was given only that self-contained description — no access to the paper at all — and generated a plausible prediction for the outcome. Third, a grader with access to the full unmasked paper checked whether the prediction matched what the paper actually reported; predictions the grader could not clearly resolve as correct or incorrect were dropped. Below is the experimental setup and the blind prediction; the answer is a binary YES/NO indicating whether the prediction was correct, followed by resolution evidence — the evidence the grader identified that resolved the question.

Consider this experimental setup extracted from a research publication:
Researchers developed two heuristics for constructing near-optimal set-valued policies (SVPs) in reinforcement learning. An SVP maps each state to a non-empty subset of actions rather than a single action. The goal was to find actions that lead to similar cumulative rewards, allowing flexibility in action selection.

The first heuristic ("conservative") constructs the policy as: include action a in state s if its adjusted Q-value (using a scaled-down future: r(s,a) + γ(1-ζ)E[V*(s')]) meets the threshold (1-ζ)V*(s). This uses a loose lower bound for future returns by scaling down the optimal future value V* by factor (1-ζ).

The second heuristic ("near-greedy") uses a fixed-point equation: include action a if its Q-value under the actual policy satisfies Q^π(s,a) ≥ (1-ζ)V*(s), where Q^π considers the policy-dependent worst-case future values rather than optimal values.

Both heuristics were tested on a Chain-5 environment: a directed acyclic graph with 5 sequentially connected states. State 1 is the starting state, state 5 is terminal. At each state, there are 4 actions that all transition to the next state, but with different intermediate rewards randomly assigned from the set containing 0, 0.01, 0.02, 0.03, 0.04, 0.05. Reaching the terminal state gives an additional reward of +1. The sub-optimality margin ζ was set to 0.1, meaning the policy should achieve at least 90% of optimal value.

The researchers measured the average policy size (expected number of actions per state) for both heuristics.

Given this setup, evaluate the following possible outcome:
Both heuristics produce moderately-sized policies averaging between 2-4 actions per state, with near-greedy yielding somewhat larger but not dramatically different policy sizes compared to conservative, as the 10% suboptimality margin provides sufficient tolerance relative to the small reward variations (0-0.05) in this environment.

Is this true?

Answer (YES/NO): NO